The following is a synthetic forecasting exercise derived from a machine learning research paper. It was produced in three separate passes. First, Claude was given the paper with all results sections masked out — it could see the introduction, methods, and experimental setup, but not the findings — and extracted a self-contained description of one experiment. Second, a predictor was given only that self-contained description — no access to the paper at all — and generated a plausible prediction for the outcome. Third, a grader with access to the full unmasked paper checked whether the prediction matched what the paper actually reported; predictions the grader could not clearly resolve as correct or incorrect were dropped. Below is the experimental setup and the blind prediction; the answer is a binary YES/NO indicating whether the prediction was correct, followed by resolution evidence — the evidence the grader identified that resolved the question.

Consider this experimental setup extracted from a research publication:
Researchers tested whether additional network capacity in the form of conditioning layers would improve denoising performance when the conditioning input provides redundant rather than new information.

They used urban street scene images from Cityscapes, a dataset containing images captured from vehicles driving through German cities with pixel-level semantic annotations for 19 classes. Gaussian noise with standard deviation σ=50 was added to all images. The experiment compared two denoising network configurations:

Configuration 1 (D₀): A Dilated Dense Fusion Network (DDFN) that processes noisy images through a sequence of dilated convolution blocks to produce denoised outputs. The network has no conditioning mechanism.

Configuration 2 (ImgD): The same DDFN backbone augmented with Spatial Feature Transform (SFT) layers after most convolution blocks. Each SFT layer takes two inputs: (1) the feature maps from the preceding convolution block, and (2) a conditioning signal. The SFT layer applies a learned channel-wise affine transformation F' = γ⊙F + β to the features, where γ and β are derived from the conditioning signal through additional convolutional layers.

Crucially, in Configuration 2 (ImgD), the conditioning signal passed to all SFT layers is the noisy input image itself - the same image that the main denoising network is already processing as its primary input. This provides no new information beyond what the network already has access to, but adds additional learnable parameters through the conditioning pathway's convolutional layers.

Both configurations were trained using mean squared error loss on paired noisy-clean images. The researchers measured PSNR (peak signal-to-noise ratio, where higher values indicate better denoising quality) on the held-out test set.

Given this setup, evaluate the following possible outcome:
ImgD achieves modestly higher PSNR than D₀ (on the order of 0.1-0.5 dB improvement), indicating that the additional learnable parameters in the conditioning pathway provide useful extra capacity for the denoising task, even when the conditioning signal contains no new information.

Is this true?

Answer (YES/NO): NO